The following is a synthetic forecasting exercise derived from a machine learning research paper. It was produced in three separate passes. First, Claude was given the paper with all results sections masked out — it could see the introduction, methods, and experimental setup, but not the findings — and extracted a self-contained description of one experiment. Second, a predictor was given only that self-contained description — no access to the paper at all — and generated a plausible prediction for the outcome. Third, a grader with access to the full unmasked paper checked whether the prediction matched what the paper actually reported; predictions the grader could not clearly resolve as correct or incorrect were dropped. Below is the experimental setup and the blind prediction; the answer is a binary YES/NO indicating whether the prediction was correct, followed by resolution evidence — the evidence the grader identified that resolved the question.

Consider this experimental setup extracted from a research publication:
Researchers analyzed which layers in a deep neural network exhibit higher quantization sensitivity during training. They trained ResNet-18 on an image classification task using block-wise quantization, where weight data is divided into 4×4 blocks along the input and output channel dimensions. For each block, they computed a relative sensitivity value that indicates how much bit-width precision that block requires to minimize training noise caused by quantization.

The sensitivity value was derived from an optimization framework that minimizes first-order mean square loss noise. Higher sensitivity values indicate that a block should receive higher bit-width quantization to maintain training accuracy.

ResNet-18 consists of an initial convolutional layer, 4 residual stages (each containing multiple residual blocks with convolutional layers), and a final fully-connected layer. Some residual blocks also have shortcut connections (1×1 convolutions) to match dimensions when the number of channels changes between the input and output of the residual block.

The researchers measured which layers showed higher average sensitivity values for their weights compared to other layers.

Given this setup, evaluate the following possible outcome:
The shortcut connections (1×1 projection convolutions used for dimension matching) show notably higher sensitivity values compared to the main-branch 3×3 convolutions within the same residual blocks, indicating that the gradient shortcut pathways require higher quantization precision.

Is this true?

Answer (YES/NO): YES